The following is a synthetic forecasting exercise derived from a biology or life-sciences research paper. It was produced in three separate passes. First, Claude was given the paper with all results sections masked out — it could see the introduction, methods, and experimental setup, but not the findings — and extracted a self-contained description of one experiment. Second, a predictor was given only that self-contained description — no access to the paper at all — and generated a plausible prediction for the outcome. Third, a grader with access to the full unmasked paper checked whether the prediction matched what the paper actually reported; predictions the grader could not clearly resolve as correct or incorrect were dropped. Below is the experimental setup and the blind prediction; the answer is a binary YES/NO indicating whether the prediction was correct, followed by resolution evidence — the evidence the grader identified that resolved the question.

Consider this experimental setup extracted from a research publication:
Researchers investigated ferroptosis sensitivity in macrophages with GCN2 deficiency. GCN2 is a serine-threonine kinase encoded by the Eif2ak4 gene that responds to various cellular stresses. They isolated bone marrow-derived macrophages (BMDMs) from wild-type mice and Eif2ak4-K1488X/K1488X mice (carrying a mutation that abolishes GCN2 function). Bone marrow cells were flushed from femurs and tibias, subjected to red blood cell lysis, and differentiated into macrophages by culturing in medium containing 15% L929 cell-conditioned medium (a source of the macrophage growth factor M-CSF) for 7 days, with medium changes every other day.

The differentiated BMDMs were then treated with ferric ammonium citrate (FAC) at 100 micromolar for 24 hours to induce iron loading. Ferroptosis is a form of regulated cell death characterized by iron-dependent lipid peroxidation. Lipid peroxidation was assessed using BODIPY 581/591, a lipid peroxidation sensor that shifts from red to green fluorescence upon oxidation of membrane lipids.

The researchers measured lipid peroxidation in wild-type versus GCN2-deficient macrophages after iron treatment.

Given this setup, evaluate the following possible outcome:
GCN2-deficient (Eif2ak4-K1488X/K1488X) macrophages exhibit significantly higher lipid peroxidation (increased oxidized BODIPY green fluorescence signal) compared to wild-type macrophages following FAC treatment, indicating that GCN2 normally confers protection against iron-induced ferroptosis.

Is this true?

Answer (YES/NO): YES